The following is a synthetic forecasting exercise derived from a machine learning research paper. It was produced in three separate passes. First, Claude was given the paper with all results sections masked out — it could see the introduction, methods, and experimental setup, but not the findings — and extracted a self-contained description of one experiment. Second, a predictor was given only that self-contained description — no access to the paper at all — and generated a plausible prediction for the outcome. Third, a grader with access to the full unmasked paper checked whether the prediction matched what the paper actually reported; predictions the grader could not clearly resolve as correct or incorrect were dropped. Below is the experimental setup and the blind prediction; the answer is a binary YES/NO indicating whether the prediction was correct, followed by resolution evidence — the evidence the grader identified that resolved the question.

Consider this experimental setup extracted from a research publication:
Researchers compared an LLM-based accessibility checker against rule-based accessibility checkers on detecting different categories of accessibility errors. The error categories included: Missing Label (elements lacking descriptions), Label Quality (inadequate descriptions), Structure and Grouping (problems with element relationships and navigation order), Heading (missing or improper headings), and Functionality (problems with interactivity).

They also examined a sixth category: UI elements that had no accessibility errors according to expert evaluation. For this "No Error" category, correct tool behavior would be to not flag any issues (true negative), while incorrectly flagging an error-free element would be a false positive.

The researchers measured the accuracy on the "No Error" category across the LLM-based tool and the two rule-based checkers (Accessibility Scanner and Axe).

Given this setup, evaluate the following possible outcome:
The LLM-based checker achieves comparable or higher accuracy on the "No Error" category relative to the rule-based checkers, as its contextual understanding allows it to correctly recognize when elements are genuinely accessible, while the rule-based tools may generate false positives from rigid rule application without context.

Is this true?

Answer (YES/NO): NO